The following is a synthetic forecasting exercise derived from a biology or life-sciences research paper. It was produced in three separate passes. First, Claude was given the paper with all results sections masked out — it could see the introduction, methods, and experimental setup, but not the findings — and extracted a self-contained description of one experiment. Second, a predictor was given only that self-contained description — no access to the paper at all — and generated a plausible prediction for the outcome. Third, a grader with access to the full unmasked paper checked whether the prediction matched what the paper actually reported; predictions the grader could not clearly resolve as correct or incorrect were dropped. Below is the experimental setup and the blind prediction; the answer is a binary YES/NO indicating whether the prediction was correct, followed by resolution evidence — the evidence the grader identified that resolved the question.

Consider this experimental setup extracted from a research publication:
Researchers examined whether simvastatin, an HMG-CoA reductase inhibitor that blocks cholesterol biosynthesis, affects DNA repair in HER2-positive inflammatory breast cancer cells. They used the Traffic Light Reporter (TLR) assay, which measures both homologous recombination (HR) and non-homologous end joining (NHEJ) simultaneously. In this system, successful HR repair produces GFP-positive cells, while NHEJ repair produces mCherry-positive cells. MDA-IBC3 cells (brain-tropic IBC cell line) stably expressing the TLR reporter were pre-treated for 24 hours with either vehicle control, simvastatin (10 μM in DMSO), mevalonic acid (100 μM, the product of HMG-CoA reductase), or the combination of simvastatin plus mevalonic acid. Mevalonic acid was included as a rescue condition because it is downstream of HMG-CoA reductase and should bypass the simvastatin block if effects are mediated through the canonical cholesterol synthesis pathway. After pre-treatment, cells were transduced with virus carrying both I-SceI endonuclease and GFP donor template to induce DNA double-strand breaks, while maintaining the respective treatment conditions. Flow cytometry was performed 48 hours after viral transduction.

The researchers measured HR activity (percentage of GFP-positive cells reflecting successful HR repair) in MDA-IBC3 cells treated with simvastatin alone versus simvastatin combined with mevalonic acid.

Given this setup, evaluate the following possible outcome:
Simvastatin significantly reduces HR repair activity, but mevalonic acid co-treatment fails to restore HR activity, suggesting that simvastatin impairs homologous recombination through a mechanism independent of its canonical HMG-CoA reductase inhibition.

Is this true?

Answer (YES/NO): NO